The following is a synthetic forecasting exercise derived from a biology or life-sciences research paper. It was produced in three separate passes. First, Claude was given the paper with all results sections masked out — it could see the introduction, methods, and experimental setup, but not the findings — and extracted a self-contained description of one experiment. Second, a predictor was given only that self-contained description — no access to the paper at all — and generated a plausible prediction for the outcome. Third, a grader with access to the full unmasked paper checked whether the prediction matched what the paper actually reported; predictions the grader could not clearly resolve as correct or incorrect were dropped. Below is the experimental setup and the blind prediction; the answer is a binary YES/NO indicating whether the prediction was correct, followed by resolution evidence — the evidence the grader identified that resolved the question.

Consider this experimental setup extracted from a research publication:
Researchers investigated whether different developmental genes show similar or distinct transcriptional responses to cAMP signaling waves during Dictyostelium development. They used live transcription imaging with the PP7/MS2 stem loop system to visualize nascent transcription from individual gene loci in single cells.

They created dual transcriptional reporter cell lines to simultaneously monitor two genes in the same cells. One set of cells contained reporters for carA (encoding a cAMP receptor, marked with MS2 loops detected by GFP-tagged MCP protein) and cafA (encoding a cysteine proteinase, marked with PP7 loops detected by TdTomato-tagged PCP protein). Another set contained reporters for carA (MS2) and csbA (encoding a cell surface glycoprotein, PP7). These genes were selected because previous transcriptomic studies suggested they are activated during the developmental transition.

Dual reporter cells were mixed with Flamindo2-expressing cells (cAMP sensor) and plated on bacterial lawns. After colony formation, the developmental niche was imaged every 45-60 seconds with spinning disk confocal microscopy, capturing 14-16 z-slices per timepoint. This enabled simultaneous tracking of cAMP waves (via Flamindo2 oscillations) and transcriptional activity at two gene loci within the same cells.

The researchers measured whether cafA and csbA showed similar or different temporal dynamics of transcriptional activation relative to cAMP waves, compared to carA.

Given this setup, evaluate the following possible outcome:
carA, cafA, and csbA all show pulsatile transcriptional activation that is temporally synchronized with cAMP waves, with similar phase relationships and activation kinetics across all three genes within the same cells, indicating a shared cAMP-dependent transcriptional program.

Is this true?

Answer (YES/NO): NO